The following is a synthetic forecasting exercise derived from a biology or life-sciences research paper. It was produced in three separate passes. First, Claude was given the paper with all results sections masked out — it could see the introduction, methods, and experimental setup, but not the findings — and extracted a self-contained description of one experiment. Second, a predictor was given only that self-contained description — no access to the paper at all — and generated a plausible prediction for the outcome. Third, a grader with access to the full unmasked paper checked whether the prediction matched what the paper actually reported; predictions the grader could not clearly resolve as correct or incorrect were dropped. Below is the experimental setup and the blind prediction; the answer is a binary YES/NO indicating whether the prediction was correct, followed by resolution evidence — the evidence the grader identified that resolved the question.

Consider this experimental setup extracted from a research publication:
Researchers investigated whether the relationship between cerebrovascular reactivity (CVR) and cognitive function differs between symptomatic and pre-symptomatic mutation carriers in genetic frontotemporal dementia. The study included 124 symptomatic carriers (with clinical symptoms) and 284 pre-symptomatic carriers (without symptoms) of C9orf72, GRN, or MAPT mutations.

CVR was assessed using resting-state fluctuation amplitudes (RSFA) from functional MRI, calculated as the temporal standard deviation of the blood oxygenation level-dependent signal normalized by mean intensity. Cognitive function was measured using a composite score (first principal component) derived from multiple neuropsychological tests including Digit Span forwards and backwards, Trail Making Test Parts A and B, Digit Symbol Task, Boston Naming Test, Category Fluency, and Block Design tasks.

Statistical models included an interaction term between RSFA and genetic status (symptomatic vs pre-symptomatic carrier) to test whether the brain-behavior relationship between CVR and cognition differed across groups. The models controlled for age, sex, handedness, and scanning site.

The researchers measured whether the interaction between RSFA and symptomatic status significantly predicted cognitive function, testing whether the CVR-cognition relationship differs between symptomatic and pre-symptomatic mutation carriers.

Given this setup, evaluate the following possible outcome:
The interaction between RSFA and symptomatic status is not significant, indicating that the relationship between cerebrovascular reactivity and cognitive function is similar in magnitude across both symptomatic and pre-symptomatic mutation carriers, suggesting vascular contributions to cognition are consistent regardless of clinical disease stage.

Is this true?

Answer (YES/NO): NO